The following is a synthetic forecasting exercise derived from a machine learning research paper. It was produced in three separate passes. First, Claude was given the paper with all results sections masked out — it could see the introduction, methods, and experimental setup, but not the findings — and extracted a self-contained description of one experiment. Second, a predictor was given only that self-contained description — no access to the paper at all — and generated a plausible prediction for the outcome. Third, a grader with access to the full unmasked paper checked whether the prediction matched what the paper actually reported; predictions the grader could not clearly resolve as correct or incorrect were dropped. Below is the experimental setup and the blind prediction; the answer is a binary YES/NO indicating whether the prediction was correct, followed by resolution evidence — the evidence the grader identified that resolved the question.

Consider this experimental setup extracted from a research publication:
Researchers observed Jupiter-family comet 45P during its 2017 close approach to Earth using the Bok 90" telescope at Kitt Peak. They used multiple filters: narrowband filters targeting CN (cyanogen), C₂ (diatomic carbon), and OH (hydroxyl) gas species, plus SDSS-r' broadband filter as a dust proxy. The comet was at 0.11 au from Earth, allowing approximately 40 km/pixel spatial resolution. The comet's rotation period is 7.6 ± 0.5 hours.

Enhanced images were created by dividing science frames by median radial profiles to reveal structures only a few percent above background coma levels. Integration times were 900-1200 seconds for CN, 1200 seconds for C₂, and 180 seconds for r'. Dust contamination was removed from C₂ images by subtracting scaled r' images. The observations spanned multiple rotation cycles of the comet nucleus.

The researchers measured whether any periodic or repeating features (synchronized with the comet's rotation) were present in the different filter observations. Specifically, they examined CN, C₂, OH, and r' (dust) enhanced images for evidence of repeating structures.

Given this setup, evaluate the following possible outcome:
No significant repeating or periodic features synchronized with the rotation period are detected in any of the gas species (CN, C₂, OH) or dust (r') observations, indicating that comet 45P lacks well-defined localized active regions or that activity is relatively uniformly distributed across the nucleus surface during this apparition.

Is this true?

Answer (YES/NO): NO